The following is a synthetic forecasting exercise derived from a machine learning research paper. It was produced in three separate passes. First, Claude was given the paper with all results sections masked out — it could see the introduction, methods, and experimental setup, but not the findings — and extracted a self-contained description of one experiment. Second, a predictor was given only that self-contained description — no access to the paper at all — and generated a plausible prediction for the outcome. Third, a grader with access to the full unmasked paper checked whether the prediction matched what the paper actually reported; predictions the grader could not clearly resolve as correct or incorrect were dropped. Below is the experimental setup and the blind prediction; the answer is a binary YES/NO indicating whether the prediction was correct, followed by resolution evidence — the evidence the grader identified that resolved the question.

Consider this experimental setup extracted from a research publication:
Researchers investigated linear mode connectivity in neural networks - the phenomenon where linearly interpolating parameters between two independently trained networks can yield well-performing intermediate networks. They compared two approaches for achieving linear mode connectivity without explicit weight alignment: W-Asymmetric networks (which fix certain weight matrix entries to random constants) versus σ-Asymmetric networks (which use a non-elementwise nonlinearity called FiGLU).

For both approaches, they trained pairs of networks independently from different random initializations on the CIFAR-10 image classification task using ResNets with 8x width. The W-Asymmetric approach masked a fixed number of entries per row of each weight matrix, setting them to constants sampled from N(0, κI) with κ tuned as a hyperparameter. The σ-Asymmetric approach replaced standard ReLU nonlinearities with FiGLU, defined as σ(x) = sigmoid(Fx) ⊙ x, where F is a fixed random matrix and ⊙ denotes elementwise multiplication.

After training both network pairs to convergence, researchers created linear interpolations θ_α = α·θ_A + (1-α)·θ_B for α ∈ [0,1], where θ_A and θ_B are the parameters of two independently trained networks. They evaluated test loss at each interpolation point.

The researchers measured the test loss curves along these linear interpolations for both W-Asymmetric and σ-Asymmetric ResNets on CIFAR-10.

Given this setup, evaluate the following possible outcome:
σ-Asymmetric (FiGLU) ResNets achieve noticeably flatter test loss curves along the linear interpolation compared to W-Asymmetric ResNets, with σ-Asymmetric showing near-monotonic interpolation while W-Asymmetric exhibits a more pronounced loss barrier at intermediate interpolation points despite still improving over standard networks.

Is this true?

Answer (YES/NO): NO